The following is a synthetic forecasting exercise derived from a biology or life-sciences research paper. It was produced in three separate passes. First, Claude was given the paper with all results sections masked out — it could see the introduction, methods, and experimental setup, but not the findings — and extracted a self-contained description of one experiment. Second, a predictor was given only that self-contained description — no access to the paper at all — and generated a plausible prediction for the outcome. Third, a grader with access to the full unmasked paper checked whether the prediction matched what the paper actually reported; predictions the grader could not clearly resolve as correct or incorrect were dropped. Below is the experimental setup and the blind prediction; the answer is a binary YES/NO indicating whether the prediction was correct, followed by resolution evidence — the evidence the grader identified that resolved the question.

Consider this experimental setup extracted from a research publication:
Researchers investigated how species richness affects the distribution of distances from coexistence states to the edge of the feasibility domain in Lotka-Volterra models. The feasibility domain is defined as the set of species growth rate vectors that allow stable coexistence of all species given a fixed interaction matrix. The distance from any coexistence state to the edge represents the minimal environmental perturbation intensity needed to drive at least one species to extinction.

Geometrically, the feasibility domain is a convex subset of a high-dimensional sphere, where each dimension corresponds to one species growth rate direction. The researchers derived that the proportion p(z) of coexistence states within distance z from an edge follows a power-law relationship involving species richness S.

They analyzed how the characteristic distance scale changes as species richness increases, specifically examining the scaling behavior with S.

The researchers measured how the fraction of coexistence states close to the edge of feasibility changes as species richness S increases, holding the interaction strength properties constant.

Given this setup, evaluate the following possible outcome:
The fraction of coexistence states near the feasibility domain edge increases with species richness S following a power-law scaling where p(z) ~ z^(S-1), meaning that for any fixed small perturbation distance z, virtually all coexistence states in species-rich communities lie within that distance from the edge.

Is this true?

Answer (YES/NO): NO